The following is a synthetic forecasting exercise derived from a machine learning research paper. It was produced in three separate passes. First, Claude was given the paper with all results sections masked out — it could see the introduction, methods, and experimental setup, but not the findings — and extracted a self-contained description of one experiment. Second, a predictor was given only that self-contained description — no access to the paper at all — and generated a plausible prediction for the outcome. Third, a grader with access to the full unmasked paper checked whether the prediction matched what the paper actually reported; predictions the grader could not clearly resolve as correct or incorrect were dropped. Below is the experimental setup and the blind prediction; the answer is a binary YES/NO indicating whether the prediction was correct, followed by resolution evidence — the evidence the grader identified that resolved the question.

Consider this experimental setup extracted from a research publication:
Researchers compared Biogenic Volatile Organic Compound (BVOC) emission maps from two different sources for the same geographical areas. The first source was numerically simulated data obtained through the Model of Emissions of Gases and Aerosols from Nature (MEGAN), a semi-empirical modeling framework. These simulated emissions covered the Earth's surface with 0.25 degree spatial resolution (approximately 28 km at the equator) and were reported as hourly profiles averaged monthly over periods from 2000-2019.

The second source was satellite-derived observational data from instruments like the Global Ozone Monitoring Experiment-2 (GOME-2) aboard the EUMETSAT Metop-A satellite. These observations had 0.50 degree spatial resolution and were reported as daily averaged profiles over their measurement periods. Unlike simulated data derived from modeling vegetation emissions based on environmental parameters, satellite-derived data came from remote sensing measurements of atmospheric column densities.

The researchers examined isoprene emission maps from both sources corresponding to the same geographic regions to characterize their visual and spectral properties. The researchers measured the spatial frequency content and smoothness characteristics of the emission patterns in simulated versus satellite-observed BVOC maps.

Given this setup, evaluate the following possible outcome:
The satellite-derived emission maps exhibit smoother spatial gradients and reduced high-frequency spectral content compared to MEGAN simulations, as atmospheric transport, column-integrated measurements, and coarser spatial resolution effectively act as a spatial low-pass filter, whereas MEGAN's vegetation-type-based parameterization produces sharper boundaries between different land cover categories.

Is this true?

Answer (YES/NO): YES